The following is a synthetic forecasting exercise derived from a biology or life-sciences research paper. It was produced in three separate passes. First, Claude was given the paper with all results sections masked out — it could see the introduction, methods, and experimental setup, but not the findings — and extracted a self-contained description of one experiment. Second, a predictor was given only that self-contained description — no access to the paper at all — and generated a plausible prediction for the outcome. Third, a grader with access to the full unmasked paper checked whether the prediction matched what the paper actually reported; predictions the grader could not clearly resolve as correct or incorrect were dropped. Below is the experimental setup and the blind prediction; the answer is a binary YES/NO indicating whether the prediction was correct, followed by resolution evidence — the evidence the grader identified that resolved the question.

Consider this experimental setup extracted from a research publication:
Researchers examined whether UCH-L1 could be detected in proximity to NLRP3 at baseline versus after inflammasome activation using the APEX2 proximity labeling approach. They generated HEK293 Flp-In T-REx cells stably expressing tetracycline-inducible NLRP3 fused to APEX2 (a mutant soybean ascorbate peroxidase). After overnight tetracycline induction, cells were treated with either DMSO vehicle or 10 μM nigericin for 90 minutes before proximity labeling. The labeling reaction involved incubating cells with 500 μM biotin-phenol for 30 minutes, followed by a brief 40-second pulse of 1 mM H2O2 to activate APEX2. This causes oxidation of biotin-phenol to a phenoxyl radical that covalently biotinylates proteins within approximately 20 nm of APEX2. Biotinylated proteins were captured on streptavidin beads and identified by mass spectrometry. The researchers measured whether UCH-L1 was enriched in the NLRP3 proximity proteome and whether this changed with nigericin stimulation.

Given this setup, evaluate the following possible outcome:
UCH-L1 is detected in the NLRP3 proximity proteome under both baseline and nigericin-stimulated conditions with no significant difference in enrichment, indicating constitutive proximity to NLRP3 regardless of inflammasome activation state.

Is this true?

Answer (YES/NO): YES